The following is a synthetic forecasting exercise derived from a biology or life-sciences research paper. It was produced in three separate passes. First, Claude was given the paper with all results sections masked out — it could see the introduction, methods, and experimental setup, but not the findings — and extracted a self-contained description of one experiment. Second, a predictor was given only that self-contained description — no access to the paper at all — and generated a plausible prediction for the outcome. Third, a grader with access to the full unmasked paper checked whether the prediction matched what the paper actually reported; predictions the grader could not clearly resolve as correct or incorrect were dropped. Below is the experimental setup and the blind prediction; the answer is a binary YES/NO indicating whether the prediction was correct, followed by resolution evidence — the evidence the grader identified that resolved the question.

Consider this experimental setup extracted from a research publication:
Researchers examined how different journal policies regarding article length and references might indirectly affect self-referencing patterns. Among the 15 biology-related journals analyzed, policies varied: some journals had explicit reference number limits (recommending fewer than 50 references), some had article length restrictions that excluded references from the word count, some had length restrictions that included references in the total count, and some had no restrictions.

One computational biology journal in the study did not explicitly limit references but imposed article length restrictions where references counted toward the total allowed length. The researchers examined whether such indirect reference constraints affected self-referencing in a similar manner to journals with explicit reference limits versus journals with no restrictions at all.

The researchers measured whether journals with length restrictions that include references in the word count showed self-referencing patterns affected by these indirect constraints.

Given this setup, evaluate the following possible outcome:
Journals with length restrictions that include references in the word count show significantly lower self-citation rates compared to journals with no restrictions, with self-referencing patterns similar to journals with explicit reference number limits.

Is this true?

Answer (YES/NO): NO